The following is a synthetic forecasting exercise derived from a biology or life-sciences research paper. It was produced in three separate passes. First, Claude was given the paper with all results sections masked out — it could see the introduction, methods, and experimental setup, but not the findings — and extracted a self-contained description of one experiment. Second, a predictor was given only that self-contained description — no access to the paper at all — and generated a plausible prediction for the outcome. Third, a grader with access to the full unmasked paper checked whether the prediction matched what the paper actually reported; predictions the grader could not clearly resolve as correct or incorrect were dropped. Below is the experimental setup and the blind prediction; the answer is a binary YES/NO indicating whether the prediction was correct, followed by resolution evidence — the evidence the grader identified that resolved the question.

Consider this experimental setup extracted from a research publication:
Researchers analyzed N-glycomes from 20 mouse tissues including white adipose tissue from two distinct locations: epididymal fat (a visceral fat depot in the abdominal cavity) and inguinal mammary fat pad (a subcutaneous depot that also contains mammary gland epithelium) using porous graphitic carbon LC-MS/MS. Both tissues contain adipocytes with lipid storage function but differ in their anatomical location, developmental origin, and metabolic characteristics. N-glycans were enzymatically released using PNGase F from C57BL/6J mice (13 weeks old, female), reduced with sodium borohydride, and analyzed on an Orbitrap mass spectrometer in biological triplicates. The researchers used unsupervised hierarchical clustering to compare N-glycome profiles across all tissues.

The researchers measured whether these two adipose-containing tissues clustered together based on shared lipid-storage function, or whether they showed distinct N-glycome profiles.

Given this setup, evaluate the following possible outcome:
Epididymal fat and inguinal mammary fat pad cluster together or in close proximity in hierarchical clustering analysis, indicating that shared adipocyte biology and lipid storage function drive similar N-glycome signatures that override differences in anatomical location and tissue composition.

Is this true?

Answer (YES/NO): NO